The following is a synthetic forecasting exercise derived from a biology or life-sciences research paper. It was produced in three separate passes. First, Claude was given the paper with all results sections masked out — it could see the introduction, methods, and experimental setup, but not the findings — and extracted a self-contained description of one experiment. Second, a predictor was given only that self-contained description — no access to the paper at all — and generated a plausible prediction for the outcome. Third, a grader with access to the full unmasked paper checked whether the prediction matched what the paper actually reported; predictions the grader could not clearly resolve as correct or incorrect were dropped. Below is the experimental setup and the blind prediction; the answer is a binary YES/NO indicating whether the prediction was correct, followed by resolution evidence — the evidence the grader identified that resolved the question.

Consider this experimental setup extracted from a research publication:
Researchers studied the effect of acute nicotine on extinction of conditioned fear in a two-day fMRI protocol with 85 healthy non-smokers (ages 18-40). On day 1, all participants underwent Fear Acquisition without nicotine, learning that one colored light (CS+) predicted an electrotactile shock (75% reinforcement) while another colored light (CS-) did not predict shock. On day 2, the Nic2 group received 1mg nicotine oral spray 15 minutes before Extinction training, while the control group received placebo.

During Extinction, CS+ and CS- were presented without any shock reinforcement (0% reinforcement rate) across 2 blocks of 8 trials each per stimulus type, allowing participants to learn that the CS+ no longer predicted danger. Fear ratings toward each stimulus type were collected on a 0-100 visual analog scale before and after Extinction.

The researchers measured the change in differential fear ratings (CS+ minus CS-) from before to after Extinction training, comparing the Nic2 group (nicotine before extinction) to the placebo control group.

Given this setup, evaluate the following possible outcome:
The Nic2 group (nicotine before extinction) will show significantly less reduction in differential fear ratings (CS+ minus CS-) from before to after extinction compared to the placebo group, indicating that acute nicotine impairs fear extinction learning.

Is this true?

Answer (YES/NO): NO